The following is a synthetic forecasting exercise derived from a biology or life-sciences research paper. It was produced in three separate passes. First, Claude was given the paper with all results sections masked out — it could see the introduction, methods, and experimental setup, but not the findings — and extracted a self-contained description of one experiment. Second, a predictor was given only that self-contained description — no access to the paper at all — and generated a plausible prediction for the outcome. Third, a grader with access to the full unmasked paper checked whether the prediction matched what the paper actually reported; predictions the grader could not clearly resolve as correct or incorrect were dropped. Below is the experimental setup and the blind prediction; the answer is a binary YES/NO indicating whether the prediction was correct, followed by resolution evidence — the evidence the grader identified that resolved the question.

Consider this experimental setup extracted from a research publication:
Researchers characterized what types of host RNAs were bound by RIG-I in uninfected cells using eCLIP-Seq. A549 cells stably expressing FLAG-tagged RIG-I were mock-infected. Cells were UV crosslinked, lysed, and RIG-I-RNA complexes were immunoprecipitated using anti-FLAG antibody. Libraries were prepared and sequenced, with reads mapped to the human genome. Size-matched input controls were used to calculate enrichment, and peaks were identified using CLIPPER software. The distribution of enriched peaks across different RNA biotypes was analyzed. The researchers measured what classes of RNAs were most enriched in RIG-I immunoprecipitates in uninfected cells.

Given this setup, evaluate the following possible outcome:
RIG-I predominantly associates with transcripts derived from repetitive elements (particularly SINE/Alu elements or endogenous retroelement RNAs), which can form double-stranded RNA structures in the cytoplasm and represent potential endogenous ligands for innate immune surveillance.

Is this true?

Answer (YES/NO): NO